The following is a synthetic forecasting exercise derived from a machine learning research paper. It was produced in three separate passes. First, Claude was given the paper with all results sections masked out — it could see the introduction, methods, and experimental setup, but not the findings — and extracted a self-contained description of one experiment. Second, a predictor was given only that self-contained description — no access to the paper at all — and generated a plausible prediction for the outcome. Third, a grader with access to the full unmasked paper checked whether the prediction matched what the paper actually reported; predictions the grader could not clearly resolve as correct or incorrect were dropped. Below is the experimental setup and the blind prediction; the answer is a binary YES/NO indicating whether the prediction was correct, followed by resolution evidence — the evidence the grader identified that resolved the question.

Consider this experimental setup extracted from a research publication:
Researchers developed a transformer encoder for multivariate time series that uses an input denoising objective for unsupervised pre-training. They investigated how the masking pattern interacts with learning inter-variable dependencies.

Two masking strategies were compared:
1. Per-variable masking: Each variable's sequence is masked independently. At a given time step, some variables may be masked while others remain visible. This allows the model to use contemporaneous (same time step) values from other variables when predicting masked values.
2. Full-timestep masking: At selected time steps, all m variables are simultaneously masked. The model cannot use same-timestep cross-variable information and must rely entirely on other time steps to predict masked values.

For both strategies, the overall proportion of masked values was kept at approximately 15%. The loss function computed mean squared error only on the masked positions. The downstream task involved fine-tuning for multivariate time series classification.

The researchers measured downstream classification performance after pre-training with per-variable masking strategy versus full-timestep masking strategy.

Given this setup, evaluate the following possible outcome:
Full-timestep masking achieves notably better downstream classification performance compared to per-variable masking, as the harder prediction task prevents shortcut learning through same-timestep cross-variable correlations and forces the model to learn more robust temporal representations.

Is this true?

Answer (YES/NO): NO